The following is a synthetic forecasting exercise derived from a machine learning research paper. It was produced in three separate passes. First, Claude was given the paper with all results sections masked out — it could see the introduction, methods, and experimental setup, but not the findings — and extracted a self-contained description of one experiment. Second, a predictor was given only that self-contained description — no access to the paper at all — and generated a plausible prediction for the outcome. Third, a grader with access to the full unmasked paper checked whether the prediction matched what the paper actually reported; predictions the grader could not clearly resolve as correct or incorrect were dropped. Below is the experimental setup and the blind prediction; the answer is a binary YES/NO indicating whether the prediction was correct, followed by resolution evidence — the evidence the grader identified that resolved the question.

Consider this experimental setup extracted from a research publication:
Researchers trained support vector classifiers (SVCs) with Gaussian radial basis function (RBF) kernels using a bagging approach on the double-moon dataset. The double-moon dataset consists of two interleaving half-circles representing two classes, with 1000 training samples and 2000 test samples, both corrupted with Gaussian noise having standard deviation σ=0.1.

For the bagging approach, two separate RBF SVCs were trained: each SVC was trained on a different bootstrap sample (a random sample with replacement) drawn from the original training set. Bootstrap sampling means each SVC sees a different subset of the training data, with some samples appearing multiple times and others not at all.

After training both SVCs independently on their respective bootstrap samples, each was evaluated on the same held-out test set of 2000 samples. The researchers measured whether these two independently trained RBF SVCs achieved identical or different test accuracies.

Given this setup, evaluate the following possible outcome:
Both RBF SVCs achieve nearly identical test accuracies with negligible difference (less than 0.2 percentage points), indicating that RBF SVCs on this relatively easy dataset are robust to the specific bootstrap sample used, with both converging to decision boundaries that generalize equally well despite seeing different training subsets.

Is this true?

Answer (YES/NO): YES